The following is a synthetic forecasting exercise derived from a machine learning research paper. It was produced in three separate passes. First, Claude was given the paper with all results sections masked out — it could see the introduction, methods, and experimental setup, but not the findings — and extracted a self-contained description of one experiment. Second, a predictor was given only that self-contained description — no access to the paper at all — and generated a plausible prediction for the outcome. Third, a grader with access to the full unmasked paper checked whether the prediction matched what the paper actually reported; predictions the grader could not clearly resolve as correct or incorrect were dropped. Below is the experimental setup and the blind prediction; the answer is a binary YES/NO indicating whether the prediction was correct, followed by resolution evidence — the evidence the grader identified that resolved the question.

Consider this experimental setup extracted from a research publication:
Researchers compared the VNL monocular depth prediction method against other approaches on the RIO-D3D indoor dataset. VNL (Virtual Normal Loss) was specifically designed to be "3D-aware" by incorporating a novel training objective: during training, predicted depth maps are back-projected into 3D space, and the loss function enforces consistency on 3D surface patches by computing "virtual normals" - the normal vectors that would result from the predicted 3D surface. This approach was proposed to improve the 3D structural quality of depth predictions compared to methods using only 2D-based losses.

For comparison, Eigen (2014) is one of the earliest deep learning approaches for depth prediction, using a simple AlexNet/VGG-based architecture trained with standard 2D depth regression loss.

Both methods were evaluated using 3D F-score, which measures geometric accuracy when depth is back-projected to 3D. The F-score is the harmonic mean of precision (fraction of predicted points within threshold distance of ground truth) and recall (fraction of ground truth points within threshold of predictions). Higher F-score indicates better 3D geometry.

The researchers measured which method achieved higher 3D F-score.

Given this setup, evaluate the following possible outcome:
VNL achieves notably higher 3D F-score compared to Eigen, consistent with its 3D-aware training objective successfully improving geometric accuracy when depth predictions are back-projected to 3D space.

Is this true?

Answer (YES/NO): NO